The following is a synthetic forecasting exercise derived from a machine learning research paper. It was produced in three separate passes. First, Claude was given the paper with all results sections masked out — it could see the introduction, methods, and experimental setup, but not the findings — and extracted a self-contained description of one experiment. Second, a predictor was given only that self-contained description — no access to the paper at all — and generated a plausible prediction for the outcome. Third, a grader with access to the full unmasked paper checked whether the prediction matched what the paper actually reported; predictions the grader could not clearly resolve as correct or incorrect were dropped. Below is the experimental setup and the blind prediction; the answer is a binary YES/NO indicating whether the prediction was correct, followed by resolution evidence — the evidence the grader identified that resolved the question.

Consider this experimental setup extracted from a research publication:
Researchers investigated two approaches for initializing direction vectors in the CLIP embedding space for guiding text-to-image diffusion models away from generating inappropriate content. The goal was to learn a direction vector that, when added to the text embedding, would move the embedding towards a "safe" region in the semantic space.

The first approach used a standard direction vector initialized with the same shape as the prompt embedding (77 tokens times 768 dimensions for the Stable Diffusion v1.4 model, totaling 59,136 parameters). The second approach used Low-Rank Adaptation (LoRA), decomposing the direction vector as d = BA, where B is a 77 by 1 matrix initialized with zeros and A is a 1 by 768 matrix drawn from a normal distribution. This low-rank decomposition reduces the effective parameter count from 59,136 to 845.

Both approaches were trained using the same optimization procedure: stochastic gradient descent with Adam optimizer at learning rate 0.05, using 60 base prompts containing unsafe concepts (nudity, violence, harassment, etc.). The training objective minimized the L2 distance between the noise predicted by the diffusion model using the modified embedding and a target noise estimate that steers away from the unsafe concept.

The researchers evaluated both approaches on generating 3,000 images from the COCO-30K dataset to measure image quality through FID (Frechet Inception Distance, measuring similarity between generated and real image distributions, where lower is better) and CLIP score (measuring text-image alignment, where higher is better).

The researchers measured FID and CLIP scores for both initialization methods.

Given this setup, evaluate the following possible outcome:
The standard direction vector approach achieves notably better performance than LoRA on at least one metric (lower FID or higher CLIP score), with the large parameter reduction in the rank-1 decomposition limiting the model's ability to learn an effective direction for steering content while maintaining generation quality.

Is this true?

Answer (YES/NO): NO